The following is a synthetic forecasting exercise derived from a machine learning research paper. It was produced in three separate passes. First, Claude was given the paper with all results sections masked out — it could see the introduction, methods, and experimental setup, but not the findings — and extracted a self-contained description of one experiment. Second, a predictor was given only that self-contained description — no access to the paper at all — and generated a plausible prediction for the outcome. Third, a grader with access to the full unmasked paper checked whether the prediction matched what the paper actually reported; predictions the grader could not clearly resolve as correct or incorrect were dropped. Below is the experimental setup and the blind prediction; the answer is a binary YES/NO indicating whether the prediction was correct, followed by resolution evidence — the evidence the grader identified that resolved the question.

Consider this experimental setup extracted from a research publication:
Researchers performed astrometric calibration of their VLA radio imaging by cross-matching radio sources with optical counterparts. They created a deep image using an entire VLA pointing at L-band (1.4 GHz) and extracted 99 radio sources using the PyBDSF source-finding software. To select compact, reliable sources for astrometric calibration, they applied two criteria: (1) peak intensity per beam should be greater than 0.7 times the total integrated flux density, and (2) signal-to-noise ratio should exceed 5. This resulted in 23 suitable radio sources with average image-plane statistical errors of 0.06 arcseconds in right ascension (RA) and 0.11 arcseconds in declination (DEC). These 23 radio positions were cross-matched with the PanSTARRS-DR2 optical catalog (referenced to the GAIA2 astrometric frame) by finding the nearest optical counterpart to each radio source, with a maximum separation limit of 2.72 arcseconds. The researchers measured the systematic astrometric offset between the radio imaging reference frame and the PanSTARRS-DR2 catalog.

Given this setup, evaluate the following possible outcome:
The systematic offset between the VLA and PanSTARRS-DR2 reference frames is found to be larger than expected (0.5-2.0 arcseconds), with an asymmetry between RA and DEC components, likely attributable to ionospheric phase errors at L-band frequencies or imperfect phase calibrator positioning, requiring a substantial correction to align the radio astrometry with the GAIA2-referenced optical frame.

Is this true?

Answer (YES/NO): NO